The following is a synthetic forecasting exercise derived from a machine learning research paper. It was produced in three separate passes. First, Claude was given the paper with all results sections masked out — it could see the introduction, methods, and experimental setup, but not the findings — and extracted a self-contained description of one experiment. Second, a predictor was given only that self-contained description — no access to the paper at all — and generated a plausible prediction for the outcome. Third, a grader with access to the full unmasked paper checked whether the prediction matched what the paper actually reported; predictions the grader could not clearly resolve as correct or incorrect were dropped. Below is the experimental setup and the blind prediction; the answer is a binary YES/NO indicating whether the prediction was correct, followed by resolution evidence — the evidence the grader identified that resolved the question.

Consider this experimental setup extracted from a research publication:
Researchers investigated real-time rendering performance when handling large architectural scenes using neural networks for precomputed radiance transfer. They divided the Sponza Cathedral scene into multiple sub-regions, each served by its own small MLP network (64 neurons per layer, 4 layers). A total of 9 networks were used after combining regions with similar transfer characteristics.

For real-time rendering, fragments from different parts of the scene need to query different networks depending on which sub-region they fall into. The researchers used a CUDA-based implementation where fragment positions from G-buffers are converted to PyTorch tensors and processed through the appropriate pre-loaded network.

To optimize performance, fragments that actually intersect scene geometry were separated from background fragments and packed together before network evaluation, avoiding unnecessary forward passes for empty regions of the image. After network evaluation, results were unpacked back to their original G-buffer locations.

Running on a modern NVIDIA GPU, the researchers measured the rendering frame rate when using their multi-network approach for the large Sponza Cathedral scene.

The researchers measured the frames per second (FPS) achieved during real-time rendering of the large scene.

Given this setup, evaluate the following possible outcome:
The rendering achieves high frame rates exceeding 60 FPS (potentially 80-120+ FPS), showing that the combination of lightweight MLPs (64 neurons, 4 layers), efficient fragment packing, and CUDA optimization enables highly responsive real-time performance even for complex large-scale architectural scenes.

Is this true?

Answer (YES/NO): NO